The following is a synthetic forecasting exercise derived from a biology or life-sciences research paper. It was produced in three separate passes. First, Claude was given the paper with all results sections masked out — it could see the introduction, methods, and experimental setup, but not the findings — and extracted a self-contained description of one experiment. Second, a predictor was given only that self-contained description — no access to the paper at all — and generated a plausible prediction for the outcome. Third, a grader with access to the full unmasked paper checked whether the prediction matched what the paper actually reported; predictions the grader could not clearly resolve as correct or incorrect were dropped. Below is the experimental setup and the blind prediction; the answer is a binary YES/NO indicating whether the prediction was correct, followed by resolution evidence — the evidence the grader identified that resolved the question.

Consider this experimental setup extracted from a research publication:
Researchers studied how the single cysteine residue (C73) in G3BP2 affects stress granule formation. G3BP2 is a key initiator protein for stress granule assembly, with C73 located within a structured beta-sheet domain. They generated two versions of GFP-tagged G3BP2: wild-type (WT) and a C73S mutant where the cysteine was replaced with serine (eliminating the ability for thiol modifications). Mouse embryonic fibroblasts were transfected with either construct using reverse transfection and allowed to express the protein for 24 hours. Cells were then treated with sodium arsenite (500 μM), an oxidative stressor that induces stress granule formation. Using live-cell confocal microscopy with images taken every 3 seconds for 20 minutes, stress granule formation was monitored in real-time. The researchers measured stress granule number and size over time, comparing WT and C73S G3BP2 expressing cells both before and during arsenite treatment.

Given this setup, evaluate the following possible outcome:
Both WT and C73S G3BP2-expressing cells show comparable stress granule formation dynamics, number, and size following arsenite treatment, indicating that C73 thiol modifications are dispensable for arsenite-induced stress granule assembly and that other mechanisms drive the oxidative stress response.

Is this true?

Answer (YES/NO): NO